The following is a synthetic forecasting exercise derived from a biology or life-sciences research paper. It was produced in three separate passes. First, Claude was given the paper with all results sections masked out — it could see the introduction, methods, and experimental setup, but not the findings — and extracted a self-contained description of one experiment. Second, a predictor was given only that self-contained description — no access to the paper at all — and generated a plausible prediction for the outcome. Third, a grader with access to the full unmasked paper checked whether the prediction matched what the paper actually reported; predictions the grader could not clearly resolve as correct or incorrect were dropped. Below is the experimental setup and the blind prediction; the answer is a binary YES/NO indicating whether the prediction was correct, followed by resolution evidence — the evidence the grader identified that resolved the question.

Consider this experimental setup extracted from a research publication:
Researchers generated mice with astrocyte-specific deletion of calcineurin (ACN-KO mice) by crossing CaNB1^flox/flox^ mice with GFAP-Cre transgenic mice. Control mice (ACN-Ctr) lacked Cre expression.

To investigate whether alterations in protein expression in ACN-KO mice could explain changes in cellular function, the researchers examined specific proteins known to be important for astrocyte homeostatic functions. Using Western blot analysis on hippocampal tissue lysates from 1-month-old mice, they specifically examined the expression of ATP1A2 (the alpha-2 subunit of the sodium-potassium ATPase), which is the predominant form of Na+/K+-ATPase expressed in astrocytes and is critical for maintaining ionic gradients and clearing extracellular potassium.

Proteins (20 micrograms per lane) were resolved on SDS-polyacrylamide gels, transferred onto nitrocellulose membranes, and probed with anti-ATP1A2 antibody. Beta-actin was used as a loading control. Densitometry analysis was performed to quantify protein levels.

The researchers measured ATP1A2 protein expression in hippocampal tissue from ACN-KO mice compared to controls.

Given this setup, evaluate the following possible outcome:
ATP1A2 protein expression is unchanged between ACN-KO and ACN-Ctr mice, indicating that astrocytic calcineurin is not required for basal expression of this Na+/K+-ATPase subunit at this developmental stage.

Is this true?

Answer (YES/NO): NO